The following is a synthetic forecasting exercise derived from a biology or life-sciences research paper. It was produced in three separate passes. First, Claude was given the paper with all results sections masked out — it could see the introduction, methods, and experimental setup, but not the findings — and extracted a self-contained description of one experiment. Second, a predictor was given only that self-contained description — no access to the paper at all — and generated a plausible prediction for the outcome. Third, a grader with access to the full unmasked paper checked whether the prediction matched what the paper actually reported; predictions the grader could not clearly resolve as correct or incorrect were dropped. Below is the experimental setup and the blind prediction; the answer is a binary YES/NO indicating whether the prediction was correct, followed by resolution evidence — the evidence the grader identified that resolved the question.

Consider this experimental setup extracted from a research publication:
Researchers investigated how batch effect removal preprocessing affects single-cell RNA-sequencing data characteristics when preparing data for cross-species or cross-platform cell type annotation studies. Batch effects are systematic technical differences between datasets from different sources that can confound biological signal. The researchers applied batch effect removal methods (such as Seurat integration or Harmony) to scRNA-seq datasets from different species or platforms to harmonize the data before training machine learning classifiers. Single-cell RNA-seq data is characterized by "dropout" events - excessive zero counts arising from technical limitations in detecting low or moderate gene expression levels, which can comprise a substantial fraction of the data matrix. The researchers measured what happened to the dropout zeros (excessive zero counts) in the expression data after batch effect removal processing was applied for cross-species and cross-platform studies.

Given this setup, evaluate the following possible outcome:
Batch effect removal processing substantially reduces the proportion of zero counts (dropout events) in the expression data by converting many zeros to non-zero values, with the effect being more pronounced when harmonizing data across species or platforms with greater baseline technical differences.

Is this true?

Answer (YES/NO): YES